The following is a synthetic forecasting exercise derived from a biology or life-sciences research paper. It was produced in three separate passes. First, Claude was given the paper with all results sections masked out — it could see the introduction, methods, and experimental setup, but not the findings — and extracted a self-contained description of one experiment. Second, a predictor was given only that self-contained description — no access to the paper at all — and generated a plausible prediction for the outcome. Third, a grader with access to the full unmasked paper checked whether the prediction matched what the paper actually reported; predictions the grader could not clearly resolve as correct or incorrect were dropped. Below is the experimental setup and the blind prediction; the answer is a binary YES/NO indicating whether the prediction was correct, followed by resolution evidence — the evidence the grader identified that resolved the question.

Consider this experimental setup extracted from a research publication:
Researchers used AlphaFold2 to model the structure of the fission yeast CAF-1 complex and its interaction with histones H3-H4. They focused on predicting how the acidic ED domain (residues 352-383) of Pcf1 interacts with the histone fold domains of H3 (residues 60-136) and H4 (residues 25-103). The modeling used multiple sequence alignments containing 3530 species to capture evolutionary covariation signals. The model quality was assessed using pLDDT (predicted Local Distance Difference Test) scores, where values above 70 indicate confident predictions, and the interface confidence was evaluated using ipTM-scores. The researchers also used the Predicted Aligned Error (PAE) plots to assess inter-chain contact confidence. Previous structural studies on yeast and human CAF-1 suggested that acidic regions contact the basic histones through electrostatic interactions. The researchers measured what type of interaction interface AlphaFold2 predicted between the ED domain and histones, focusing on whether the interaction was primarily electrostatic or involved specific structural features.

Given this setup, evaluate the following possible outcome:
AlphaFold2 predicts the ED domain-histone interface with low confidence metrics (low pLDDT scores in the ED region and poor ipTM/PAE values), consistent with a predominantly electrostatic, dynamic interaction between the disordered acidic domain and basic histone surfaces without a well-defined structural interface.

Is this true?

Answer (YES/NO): NO